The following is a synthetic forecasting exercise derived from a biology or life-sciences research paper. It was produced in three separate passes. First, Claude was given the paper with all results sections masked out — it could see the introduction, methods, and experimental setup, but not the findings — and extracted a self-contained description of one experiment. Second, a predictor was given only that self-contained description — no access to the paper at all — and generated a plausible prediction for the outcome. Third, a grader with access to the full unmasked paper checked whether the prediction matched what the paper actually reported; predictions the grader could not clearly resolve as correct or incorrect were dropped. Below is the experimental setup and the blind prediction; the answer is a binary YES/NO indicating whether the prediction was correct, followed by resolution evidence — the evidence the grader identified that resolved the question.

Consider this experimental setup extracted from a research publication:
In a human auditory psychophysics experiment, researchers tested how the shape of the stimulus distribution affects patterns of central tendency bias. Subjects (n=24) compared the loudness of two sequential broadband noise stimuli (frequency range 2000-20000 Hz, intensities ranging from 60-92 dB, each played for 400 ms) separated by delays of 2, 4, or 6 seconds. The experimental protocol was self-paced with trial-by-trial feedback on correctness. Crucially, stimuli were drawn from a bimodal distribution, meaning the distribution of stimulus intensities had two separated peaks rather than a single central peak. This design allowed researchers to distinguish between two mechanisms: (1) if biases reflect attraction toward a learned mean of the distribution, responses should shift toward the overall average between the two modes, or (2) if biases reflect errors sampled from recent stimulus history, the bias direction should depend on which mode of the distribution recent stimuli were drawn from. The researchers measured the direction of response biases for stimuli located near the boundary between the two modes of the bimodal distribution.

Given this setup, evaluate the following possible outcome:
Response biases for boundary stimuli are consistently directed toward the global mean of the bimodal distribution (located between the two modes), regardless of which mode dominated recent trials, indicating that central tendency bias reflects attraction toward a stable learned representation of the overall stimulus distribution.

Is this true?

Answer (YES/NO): NO